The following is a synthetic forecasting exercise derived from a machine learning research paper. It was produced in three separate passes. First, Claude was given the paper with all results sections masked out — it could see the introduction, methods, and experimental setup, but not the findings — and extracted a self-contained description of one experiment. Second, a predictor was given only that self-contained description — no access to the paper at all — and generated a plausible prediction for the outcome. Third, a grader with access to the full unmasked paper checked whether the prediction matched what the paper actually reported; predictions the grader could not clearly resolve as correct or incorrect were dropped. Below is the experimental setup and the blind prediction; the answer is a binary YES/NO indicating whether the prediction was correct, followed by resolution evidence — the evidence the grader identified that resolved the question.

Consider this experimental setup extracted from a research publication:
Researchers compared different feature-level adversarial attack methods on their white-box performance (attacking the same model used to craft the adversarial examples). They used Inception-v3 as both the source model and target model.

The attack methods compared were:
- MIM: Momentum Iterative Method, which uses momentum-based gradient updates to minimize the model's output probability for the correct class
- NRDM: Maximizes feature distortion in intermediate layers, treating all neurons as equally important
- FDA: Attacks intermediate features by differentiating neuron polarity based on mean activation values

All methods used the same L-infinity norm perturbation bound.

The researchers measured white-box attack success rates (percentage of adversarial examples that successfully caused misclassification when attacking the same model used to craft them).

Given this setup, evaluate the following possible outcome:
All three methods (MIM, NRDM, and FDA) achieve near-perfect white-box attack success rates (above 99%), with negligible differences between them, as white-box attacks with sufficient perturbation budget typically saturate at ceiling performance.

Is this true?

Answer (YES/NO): NO